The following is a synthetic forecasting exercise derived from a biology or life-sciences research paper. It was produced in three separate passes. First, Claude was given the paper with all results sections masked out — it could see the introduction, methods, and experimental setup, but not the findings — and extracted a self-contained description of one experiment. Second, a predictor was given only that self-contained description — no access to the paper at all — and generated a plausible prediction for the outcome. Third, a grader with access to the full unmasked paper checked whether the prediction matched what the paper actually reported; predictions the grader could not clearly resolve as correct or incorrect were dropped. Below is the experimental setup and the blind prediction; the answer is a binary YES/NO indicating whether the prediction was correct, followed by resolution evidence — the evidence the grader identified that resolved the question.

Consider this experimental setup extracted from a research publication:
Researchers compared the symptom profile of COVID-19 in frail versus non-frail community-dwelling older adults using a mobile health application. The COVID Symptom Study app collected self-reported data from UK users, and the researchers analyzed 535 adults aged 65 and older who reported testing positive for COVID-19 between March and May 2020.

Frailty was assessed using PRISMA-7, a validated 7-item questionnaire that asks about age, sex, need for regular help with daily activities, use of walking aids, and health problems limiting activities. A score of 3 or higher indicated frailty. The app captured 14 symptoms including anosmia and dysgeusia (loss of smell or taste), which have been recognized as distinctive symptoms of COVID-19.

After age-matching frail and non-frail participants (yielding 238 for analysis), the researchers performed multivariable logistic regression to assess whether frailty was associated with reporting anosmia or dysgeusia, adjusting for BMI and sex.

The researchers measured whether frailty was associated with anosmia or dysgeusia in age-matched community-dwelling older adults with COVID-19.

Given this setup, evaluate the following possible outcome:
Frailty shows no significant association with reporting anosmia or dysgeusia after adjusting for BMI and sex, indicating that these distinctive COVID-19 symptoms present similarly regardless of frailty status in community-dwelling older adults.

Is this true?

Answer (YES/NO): YES